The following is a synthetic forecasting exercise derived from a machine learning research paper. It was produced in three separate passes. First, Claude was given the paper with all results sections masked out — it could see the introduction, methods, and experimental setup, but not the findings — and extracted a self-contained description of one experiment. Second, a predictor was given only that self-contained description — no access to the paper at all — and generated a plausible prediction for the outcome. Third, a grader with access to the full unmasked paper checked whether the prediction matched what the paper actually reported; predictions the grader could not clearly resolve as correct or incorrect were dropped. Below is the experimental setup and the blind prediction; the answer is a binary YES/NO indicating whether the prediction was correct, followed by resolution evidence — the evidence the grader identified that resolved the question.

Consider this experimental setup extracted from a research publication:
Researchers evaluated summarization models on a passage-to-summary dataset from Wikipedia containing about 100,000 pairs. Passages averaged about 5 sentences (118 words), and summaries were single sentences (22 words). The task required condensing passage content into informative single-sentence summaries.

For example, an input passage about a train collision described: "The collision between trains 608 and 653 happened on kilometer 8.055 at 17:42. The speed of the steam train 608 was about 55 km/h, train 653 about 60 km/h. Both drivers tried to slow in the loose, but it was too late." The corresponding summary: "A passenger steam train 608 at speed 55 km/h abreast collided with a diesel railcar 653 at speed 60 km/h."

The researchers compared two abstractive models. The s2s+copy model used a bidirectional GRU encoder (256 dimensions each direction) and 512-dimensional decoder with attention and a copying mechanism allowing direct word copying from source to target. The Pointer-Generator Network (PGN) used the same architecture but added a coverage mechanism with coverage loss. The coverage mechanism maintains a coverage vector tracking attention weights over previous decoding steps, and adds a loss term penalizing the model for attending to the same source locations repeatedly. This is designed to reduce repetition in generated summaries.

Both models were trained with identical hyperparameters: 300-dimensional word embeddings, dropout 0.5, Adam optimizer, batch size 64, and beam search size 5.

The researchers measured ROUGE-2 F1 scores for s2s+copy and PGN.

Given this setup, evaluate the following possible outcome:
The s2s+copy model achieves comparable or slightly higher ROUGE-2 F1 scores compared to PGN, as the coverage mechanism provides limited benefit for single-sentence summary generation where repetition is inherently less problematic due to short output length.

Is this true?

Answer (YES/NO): YES